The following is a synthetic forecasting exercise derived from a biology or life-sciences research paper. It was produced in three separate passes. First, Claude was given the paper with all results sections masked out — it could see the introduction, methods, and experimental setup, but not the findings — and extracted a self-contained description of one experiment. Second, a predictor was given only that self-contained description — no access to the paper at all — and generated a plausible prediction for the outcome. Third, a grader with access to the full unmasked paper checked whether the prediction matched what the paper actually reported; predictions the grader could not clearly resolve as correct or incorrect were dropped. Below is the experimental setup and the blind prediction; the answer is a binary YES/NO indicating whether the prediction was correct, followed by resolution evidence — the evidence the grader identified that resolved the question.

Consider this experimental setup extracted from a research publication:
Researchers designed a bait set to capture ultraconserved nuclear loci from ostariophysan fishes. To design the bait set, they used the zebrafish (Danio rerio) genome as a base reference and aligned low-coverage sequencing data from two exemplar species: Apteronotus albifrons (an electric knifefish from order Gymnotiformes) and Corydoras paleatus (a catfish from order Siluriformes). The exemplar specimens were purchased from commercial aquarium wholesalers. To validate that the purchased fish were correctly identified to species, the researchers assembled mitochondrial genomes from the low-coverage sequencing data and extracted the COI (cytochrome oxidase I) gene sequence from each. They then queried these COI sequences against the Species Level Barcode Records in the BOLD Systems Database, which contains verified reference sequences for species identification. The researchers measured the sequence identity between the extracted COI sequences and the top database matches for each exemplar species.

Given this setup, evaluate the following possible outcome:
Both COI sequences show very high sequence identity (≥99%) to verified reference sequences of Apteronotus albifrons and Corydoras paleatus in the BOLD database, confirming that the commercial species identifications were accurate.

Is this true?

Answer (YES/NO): YES